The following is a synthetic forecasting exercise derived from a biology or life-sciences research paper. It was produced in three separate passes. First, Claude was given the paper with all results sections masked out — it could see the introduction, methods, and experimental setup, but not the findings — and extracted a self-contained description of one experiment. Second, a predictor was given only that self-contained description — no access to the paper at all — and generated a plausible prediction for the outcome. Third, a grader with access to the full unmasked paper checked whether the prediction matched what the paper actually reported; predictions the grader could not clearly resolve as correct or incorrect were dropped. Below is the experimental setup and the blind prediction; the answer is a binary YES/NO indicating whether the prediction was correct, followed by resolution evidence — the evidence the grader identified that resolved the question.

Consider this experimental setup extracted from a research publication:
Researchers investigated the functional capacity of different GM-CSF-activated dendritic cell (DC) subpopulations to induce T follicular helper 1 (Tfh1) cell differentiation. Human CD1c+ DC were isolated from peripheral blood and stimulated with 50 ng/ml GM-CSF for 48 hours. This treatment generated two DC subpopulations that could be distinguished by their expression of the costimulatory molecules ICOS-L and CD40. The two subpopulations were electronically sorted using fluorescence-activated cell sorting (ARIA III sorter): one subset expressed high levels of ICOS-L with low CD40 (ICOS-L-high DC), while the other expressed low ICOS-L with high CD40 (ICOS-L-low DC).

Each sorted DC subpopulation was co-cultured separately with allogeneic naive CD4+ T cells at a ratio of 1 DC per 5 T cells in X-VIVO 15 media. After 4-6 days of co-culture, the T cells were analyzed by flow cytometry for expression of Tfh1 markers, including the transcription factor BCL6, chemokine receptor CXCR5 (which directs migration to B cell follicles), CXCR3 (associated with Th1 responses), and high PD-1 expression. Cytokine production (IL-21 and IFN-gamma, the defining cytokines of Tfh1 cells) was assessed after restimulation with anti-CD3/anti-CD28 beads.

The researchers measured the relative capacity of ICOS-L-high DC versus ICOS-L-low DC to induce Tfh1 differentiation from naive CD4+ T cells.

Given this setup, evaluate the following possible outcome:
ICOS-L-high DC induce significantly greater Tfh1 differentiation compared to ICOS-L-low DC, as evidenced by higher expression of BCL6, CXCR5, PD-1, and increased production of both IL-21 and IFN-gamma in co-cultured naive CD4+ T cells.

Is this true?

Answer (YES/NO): NO